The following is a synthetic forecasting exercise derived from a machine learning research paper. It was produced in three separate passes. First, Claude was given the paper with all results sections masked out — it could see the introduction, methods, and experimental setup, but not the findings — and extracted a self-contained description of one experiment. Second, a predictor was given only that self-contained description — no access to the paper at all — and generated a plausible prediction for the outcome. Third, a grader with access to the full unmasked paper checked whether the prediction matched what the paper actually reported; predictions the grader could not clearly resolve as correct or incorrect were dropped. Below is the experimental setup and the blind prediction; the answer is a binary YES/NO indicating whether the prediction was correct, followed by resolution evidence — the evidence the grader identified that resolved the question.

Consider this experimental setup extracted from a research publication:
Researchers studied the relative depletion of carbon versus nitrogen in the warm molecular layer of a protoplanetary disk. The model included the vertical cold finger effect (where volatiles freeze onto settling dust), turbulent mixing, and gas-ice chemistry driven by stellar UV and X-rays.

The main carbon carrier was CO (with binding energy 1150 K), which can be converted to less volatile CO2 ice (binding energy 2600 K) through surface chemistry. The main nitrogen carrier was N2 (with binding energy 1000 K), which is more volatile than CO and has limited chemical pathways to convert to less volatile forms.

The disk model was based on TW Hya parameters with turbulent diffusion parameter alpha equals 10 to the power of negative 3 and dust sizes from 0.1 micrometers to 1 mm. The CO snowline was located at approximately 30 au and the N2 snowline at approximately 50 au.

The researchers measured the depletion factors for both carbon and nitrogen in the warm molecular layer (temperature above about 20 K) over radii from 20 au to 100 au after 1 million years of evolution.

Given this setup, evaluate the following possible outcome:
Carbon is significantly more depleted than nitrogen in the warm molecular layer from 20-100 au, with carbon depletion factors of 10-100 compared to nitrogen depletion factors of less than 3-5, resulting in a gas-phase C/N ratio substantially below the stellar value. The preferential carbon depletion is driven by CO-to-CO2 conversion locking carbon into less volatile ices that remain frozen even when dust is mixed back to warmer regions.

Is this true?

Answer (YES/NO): NO